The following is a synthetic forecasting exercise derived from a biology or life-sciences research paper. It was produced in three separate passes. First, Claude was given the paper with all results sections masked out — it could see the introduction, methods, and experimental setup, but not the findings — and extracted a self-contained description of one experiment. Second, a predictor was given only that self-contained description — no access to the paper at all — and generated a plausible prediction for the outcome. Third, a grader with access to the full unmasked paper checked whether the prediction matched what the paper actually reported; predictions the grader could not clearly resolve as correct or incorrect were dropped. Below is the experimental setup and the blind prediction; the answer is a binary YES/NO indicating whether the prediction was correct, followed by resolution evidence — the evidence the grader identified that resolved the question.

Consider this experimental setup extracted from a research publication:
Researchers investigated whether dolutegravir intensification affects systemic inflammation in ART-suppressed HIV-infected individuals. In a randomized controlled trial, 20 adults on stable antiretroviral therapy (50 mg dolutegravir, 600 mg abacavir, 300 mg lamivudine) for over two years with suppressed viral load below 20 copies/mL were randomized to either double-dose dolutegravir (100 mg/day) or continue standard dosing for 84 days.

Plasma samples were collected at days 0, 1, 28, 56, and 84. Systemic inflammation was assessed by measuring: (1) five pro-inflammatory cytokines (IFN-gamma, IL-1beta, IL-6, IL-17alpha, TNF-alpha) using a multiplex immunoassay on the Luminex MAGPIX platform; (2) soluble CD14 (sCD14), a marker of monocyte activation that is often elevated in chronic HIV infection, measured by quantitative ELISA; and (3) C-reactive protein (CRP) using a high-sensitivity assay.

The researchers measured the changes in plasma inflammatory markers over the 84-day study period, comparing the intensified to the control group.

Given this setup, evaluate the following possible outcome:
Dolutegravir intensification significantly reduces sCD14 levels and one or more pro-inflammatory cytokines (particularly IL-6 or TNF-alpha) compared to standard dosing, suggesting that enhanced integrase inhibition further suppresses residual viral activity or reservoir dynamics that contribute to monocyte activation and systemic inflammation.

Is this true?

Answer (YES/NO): NO